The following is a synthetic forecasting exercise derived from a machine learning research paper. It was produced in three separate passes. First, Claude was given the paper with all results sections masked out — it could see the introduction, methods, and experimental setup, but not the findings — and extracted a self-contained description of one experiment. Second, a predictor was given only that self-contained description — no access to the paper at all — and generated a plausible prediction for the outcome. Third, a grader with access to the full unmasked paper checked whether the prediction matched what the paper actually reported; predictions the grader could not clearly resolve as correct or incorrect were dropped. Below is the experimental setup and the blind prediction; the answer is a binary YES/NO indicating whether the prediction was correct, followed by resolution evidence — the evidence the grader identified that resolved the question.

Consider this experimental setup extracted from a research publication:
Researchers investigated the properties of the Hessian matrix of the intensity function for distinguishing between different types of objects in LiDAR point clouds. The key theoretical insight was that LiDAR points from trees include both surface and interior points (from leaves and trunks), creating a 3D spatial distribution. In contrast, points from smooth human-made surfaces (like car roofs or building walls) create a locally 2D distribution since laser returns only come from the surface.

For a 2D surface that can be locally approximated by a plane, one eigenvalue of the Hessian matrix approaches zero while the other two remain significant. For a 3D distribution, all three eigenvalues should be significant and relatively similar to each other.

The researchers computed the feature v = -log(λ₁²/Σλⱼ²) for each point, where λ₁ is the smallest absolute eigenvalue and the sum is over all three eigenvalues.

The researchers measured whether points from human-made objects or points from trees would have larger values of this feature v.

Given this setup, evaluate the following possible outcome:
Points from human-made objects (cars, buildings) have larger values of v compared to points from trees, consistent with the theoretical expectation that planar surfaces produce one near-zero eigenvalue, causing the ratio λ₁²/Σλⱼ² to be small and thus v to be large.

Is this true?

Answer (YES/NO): YES